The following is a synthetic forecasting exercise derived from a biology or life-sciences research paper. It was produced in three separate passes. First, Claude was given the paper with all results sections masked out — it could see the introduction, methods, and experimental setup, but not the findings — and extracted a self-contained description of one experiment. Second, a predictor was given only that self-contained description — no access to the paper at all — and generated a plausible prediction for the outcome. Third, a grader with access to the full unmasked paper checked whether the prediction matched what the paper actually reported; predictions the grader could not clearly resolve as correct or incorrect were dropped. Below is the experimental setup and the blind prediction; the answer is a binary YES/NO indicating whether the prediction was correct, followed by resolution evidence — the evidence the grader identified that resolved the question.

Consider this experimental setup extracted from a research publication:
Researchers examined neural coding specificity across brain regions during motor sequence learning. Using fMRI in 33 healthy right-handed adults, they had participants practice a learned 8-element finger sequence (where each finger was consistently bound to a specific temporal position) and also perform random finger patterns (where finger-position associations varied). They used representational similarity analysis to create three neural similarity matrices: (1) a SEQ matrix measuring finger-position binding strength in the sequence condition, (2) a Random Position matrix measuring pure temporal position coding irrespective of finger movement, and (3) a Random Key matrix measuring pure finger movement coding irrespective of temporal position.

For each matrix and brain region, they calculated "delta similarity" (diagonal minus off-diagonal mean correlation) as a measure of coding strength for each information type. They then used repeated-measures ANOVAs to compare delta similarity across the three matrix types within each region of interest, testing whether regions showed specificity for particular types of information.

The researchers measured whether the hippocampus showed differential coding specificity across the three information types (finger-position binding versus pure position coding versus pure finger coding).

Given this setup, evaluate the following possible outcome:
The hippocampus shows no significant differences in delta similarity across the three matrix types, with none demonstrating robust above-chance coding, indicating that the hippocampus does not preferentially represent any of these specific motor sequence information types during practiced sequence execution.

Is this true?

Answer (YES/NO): NO